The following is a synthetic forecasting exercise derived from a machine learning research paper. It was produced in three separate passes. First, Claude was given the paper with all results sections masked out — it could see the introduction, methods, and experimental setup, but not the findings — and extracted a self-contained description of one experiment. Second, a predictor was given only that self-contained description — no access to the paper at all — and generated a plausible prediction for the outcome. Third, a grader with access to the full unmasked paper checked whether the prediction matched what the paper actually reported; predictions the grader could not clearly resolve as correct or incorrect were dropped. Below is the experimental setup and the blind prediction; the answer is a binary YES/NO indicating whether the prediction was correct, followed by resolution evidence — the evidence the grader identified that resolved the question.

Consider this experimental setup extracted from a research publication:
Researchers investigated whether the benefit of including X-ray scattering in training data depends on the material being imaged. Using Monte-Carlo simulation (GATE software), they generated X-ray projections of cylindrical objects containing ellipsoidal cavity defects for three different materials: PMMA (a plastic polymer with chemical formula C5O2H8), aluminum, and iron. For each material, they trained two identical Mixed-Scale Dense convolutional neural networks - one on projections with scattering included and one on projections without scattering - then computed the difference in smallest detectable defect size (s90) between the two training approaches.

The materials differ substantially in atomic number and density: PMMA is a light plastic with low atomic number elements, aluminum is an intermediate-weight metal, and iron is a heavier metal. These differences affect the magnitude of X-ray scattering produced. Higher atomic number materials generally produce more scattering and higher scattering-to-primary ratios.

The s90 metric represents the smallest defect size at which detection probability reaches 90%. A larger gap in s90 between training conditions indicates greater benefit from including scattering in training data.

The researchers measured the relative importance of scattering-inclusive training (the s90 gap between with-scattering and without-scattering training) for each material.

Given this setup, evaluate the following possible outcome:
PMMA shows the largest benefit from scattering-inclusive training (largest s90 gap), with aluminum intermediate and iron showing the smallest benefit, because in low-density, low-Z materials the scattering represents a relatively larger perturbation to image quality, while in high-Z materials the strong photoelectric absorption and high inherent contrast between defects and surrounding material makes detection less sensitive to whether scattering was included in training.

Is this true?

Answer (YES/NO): NO